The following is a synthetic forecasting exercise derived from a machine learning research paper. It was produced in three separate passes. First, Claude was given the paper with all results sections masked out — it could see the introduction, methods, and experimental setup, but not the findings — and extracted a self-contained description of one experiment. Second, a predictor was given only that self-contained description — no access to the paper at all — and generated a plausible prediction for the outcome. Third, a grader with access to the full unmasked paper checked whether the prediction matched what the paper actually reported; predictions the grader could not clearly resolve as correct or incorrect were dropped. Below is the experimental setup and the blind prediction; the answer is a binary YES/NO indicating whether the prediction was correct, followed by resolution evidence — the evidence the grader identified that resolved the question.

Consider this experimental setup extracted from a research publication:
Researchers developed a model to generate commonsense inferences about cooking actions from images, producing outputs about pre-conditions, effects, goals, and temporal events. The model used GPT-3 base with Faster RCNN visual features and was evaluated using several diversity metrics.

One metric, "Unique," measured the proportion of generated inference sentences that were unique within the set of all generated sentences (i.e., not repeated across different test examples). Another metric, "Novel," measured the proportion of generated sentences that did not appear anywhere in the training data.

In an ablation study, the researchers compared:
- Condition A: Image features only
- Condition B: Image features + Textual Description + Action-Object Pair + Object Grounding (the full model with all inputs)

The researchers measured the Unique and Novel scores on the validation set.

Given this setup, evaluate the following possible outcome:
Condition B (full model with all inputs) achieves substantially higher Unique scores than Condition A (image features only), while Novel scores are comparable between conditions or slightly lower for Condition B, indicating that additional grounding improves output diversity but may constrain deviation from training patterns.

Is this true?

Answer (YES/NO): NO